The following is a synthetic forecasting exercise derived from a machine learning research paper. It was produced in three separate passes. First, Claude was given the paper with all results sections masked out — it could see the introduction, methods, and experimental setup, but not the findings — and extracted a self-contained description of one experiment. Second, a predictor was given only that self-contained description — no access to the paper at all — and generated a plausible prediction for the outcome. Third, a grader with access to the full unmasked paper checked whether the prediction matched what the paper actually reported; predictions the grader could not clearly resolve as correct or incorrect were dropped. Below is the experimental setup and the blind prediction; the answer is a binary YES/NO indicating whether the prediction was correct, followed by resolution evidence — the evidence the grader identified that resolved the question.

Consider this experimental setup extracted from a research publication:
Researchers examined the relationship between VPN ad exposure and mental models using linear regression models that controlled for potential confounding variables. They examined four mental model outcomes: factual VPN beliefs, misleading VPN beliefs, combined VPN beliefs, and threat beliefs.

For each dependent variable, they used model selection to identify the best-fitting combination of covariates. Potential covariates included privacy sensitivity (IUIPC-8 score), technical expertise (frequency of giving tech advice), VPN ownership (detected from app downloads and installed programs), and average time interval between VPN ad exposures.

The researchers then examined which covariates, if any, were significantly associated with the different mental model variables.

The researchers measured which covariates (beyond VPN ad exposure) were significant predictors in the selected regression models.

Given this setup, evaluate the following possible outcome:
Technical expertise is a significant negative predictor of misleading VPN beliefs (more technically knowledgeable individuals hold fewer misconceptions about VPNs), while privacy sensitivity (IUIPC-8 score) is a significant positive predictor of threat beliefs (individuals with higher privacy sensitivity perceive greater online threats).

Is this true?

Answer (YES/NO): NO